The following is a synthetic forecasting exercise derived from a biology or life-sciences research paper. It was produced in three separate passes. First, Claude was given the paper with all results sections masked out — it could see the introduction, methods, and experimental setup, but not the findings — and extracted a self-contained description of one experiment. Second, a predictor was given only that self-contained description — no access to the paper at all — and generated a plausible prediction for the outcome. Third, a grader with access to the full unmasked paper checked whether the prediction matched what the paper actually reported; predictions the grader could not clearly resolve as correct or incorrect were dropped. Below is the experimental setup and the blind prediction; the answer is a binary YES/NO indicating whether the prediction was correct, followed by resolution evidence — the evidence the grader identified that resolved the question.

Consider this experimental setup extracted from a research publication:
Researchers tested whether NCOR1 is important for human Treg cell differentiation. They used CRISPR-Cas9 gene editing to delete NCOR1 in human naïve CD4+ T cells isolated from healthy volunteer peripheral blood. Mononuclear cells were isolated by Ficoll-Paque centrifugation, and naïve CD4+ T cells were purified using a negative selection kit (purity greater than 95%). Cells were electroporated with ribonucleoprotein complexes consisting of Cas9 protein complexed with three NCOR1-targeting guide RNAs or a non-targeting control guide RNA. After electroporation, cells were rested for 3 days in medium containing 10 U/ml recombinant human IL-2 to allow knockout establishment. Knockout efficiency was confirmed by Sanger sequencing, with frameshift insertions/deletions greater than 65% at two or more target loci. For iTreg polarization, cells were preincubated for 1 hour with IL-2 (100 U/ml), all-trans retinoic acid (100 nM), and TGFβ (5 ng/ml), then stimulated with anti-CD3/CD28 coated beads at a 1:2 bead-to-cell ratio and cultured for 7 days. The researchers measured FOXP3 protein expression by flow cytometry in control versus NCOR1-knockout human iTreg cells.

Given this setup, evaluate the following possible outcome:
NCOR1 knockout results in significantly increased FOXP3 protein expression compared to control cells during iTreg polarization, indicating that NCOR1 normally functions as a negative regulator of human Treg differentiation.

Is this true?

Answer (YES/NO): YES